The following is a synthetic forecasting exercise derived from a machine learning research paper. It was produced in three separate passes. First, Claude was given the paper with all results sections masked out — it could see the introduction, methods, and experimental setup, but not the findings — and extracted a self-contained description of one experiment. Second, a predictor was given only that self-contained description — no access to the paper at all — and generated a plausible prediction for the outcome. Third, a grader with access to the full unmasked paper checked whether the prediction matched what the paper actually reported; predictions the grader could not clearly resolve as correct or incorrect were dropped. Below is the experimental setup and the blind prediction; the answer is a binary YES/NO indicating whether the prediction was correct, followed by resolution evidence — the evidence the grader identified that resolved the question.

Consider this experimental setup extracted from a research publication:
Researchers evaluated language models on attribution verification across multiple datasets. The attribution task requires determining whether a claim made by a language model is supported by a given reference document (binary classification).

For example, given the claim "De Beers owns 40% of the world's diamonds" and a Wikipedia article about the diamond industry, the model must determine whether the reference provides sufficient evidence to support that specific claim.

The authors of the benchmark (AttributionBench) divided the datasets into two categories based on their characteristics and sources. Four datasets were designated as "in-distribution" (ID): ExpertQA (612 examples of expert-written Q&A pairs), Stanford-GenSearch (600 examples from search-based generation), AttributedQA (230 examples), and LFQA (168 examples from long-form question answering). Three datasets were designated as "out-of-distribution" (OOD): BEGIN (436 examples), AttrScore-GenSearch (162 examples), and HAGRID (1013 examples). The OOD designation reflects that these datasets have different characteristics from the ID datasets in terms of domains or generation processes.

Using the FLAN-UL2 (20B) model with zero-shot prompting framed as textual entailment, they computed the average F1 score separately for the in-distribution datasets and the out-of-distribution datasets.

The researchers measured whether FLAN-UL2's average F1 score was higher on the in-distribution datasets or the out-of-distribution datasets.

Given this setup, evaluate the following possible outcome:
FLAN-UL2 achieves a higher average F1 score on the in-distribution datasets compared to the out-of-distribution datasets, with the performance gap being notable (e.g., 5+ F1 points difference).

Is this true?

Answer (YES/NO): NO